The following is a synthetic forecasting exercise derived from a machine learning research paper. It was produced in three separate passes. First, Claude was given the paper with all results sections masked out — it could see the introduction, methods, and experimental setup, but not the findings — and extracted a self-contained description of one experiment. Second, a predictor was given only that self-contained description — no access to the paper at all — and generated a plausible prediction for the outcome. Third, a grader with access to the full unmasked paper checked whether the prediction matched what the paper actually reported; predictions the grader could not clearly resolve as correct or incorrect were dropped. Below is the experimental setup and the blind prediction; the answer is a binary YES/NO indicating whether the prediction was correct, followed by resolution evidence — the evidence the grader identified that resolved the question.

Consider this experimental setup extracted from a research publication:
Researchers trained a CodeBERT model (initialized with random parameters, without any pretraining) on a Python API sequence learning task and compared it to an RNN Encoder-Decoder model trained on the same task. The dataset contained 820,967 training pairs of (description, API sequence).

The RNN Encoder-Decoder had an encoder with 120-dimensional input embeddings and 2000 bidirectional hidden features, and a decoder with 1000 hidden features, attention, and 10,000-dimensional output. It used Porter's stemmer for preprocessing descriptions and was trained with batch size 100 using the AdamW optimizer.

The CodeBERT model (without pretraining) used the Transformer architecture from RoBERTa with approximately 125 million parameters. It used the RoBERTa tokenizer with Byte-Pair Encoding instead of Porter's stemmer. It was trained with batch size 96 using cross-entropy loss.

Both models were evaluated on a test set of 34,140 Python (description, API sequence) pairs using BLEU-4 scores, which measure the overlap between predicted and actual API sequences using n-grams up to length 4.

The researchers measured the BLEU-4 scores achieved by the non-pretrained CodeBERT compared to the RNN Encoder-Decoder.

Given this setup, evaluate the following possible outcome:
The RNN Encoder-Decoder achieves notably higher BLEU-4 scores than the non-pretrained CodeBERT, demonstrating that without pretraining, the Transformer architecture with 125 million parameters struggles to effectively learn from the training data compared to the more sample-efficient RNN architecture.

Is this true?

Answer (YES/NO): NO